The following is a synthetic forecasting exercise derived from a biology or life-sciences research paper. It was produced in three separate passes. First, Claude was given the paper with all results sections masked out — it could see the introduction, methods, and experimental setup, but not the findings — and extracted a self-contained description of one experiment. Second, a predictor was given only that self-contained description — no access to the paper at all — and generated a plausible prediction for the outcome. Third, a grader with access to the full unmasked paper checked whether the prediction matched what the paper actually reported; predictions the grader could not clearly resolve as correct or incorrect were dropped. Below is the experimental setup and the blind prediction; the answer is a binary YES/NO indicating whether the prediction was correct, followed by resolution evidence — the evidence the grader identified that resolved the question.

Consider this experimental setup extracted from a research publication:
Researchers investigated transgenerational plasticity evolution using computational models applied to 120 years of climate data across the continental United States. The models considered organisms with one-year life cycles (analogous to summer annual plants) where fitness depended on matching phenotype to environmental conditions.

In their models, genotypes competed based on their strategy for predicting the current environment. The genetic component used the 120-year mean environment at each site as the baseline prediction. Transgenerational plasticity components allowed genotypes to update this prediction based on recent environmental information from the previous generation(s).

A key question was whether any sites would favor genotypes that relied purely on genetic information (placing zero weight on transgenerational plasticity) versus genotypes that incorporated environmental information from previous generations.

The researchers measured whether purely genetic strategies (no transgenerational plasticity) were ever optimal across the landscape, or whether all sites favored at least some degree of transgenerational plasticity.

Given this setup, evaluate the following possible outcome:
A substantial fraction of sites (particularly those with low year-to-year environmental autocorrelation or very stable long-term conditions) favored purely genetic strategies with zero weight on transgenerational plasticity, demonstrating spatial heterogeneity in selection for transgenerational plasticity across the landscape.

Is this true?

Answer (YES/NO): NO